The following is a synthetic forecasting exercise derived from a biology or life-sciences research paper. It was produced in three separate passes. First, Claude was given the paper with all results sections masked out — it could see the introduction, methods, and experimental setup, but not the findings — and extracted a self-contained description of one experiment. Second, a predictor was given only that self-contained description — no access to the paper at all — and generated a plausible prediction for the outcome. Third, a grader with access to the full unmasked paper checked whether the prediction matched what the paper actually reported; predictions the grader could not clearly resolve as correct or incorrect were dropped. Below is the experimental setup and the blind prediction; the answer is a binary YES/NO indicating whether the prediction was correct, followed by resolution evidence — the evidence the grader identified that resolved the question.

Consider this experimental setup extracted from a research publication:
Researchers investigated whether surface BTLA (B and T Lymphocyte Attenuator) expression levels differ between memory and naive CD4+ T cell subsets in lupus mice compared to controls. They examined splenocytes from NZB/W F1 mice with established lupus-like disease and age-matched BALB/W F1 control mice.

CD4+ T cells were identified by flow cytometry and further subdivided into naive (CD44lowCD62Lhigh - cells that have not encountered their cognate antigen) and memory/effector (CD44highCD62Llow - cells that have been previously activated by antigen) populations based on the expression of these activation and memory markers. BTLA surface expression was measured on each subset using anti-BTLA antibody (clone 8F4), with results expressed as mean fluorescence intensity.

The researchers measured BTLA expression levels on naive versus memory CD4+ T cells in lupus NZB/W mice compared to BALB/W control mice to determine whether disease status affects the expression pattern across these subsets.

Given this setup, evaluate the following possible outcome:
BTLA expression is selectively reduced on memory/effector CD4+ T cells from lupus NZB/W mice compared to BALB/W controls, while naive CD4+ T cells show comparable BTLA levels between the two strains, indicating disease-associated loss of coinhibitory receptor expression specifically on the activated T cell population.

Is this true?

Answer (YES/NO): NO